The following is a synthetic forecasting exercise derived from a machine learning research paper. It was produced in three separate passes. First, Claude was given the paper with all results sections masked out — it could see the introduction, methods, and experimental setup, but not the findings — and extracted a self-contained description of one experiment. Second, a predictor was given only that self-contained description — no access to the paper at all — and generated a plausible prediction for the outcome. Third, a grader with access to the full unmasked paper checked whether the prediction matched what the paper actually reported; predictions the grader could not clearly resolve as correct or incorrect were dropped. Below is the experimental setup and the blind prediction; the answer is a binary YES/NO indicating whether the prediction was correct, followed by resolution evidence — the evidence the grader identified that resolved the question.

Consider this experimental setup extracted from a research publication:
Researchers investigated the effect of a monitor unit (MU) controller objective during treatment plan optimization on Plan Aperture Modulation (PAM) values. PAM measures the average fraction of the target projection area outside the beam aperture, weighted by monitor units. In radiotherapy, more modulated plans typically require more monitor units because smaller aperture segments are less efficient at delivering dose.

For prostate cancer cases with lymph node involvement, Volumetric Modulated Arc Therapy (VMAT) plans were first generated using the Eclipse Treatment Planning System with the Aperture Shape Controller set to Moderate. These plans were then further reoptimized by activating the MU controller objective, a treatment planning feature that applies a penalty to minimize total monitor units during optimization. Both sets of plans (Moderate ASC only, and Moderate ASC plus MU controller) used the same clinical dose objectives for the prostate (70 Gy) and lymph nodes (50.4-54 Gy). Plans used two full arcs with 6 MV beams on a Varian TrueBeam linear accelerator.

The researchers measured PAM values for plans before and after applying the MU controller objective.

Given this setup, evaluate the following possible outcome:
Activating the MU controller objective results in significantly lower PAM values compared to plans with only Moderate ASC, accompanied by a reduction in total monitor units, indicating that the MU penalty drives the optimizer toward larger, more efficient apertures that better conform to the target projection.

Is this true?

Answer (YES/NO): YES